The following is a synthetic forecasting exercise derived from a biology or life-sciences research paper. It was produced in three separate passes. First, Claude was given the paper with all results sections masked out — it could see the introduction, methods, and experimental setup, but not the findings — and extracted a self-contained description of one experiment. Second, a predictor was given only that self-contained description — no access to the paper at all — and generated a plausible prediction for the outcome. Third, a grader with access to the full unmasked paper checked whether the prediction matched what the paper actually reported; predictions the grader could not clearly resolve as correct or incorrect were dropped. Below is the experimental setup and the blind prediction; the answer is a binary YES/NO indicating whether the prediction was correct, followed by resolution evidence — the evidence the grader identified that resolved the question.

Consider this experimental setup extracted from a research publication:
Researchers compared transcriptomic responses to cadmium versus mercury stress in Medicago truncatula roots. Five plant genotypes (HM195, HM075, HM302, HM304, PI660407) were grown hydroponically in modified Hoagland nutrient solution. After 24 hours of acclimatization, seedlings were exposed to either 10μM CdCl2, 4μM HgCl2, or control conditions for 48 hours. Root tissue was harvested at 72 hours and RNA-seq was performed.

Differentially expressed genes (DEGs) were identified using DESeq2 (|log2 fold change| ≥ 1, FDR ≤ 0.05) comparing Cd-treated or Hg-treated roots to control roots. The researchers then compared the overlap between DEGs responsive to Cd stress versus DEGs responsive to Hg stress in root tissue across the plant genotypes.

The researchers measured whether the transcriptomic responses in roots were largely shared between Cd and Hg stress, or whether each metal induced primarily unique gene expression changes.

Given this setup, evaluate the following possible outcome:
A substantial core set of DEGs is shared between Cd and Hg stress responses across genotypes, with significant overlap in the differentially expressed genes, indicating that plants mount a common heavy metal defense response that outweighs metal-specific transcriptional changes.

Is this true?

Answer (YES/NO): NO